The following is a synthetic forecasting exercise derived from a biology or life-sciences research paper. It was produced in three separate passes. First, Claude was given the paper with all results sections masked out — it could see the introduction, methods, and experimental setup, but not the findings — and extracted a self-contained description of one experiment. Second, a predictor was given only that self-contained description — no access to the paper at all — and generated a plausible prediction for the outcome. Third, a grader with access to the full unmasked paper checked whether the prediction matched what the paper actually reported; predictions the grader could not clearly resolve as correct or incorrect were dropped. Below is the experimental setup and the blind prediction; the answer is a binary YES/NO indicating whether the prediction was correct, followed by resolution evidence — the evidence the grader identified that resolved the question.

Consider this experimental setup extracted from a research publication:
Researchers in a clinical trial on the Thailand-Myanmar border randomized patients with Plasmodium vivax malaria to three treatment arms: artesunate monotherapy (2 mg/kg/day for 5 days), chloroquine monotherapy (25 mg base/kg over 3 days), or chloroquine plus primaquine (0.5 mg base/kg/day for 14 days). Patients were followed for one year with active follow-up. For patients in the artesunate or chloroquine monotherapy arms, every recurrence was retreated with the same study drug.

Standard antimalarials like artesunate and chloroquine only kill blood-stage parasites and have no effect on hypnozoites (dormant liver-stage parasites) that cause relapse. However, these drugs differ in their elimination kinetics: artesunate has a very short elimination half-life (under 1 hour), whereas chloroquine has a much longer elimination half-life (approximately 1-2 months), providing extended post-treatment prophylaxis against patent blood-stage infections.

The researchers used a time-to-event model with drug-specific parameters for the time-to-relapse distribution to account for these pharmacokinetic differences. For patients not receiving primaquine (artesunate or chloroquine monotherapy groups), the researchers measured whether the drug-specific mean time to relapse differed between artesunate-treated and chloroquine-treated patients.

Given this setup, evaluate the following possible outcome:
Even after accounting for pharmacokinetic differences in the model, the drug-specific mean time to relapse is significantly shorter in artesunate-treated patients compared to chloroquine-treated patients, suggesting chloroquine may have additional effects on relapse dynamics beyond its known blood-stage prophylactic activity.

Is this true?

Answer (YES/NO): NO